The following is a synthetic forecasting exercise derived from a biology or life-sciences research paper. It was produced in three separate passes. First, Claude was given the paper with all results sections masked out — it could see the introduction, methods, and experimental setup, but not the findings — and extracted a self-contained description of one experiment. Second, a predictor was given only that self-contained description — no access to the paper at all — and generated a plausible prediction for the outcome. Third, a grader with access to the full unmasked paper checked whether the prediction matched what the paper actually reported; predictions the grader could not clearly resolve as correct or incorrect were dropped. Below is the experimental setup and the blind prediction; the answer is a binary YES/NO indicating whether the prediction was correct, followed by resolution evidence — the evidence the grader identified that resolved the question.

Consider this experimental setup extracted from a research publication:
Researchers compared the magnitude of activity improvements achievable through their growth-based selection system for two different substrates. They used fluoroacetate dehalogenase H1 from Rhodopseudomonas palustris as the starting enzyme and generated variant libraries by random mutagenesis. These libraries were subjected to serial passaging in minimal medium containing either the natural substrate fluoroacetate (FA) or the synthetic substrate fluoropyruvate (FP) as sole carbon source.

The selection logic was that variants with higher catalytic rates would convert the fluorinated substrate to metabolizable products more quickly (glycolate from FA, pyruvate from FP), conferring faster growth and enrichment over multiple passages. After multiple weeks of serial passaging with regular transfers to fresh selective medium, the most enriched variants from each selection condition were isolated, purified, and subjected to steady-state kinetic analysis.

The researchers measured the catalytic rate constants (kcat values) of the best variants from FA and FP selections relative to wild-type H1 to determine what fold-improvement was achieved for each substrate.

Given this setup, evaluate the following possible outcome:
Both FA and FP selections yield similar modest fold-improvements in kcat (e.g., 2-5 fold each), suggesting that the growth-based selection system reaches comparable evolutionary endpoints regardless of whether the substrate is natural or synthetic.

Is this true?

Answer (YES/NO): NO